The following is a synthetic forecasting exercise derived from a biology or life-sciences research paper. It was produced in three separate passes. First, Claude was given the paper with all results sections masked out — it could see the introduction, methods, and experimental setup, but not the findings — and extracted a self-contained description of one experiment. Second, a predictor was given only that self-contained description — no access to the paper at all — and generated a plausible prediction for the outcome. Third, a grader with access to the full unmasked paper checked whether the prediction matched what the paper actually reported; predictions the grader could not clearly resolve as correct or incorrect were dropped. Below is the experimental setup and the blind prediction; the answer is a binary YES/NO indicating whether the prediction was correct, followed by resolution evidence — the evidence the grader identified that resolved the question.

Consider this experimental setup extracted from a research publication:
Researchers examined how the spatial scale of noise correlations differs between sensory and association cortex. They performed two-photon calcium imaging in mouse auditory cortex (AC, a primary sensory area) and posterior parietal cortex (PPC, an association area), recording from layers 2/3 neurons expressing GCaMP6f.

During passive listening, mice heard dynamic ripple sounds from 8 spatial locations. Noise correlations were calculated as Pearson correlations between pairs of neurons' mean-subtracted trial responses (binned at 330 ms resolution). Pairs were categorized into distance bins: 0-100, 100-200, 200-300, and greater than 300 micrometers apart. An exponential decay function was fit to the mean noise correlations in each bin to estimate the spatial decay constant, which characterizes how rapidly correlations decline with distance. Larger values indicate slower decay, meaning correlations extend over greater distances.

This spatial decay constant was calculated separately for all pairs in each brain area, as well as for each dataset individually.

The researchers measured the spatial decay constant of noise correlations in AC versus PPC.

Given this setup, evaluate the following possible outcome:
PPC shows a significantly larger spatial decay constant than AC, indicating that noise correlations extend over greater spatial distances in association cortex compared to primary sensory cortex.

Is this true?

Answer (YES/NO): YES